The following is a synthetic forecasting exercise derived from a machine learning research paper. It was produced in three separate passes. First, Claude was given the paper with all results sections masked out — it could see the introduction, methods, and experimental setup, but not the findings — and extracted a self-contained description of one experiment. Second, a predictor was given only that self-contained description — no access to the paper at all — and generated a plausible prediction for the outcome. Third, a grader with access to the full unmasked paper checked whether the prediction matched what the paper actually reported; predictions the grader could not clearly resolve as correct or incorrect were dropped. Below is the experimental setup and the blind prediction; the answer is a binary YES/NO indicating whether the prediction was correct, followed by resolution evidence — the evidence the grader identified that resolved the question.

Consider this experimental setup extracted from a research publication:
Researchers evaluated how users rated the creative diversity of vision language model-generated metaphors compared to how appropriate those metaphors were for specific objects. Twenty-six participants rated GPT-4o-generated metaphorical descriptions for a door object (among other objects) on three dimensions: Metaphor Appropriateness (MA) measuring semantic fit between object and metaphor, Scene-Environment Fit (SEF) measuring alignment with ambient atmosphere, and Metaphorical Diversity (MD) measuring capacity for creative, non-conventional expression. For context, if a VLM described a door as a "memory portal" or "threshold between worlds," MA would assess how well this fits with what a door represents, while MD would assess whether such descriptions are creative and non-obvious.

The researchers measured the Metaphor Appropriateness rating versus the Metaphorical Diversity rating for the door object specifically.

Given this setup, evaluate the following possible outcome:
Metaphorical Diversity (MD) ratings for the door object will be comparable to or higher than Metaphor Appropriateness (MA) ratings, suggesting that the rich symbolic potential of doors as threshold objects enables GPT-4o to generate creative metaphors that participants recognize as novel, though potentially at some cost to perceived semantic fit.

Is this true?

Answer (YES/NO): NO